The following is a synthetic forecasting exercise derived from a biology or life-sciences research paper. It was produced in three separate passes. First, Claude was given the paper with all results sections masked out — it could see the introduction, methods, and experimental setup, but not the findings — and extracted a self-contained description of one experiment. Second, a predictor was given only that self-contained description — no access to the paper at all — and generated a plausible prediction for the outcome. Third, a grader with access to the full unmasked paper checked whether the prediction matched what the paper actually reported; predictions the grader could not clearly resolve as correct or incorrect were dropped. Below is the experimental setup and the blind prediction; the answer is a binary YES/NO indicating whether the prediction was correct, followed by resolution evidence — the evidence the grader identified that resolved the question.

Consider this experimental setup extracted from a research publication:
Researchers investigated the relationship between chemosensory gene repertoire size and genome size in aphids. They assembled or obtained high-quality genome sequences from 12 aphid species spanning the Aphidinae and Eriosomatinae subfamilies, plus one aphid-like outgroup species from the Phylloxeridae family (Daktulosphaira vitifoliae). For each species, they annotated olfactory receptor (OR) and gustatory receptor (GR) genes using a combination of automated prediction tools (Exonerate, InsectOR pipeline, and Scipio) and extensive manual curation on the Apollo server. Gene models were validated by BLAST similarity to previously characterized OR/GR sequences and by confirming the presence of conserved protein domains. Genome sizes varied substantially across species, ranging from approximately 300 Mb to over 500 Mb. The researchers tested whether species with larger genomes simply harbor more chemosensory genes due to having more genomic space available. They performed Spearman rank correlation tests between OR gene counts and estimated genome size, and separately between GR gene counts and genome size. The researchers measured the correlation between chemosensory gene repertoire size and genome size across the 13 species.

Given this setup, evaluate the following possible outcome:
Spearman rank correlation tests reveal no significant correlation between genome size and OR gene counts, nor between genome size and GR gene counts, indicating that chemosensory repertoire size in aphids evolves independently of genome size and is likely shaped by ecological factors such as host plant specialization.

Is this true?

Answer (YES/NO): NO